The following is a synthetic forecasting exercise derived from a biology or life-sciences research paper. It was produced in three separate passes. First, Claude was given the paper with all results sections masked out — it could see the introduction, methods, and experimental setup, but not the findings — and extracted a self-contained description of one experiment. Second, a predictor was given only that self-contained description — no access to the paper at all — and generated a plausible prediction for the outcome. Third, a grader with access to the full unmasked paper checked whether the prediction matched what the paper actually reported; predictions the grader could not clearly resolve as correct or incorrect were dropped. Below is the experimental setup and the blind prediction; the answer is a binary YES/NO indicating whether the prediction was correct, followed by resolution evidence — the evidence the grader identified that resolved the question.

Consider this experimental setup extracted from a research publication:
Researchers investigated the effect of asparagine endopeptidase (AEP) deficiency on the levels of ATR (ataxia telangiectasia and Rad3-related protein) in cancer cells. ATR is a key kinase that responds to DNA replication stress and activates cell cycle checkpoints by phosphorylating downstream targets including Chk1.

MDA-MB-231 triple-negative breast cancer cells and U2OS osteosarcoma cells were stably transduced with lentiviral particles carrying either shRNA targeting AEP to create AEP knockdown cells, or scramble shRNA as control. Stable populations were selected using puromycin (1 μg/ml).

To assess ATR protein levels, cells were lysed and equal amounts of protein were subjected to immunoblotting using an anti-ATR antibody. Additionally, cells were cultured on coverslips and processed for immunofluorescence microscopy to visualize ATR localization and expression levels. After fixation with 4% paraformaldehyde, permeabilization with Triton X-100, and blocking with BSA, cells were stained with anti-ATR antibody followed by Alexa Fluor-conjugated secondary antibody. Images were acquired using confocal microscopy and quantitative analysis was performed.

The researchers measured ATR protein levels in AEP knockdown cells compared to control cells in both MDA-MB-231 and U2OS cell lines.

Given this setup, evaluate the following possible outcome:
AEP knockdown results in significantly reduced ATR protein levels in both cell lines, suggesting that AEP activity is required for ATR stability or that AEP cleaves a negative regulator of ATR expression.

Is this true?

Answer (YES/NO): NO